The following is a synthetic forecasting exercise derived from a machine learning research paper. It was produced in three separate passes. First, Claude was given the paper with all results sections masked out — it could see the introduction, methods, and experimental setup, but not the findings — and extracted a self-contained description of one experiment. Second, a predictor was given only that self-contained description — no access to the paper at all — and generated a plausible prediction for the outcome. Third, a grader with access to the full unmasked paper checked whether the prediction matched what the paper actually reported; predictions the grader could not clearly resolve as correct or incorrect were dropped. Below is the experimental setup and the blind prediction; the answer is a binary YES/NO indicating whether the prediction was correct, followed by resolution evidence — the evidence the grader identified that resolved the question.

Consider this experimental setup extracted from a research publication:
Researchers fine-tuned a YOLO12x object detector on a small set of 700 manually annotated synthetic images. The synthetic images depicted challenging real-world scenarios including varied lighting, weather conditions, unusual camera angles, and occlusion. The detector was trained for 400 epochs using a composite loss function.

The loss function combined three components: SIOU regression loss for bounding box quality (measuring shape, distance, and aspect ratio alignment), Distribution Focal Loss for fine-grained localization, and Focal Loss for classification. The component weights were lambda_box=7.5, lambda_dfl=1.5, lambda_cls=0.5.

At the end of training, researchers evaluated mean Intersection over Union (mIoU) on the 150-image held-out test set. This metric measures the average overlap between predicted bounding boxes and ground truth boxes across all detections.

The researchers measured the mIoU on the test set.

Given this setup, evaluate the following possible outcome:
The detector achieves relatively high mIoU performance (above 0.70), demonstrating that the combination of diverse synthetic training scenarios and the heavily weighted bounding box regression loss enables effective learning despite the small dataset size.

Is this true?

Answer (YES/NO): NO